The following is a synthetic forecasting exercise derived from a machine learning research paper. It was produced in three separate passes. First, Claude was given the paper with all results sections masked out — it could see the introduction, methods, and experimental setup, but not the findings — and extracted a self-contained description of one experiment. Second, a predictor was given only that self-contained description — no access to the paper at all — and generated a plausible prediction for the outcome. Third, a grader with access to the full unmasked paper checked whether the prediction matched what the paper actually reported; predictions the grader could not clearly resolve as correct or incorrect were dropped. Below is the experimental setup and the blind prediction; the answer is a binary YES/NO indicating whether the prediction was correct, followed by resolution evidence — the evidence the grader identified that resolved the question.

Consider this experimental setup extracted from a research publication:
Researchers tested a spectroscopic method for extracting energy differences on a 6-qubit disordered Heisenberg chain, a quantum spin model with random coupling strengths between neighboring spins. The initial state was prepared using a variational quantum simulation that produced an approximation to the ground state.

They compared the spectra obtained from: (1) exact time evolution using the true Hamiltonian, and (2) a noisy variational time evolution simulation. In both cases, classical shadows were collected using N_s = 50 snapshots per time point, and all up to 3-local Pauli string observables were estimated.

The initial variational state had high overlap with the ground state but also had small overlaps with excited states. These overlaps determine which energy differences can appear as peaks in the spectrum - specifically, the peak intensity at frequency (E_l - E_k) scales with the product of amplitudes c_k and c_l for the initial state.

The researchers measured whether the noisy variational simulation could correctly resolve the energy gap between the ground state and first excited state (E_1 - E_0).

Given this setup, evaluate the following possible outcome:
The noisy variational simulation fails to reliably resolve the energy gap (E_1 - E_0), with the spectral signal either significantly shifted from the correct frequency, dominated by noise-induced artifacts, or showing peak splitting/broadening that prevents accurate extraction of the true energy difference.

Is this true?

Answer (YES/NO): NO